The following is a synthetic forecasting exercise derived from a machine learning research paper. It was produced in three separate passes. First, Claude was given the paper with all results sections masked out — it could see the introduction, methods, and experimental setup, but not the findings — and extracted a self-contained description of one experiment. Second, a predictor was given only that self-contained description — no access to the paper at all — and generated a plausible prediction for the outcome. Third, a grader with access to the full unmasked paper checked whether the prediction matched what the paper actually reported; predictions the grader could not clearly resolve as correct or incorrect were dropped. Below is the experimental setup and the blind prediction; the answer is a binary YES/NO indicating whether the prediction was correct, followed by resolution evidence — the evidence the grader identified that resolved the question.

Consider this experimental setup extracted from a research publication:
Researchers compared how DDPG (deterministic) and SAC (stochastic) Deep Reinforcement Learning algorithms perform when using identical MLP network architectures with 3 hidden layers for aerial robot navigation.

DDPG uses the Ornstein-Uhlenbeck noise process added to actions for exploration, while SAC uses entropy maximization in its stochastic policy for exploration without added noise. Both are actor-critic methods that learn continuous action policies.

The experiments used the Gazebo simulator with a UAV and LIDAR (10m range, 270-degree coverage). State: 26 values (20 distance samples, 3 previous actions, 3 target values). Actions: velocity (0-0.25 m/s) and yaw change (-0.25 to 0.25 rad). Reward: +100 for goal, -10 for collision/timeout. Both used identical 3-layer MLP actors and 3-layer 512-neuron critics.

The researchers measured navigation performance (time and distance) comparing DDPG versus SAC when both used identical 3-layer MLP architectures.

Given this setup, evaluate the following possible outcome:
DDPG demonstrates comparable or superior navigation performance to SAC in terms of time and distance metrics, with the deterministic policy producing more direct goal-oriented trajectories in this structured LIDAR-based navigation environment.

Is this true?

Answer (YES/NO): NO